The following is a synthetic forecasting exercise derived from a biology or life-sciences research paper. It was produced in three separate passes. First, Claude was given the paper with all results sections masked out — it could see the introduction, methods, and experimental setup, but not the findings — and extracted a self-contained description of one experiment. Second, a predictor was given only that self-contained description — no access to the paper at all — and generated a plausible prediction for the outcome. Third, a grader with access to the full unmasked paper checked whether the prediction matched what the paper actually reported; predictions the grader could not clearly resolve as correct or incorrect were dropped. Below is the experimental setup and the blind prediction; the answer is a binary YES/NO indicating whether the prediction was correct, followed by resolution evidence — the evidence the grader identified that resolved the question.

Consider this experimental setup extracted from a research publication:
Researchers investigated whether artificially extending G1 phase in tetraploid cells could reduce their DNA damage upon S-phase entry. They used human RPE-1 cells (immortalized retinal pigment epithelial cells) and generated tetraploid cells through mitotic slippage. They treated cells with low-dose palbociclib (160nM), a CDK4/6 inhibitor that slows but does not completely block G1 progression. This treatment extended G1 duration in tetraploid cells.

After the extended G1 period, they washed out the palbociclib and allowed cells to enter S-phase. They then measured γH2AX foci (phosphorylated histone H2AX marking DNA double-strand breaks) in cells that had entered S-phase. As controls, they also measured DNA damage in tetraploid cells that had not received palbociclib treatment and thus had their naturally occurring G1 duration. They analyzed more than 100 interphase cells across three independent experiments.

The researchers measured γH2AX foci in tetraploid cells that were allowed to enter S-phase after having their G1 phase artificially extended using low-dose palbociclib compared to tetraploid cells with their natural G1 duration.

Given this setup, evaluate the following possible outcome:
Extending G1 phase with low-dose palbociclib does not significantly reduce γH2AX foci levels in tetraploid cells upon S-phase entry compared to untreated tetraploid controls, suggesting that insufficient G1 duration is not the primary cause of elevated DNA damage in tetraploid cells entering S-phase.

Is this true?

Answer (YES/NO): NO